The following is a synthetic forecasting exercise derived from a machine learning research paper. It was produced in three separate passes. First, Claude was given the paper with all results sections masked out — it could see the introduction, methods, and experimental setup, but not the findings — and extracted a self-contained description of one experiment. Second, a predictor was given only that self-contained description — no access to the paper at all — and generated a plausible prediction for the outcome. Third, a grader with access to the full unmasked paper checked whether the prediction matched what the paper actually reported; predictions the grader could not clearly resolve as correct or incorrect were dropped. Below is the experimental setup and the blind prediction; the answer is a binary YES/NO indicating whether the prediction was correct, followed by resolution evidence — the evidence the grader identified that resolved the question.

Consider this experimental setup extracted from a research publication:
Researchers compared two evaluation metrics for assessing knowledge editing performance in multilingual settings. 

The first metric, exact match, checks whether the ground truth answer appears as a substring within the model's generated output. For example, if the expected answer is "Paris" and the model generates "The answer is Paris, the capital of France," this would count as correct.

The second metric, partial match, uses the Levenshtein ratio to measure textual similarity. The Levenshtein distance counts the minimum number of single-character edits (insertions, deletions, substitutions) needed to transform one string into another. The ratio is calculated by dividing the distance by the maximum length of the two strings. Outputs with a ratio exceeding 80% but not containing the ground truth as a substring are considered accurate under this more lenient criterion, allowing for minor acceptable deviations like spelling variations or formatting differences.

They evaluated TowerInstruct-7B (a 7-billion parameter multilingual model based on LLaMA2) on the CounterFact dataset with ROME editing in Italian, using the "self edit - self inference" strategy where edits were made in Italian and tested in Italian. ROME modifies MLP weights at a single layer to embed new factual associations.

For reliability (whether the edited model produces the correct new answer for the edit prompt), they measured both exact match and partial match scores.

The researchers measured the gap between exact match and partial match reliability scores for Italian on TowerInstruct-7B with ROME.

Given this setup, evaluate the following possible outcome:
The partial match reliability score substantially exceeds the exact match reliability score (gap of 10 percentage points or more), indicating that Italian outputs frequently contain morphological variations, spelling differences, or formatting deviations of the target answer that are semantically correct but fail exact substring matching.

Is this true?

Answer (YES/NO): NO